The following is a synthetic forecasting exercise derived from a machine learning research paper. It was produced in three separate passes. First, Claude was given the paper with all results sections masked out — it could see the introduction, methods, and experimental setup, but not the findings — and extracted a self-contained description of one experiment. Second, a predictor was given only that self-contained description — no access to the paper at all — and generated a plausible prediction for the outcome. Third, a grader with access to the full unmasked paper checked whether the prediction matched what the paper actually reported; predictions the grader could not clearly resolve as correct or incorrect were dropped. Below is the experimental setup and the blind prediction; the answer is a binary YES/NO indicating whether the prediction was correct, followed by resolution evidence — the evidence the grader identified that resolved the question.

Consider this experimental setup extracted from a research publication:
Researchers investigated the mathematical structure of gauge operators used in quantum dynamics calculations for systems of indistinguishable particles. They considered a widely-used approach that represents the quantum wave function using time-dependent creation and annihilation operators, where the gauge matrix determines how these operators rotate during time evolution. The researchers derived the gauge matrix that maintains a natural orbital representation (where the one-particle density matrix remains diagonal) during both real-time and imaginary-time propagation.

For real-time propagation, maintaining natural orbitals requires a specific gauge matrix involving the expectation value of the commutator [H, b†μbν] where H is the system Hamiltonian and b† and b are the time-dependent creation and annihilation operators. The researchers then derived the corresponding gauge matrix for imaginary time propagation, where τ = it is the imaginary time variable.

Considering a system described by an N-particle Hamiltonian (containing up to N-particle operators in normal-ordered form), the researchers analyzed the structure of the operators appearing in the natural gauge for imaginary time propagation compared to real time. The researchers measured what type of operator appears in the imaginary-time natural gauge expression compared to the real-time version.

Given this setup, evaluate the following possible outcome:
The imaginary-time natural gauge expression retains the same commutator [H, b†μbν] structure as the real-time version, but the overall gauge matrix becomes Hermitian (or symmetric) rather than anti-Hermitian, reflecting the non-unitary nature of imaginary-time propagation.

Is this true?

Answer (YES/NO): NO